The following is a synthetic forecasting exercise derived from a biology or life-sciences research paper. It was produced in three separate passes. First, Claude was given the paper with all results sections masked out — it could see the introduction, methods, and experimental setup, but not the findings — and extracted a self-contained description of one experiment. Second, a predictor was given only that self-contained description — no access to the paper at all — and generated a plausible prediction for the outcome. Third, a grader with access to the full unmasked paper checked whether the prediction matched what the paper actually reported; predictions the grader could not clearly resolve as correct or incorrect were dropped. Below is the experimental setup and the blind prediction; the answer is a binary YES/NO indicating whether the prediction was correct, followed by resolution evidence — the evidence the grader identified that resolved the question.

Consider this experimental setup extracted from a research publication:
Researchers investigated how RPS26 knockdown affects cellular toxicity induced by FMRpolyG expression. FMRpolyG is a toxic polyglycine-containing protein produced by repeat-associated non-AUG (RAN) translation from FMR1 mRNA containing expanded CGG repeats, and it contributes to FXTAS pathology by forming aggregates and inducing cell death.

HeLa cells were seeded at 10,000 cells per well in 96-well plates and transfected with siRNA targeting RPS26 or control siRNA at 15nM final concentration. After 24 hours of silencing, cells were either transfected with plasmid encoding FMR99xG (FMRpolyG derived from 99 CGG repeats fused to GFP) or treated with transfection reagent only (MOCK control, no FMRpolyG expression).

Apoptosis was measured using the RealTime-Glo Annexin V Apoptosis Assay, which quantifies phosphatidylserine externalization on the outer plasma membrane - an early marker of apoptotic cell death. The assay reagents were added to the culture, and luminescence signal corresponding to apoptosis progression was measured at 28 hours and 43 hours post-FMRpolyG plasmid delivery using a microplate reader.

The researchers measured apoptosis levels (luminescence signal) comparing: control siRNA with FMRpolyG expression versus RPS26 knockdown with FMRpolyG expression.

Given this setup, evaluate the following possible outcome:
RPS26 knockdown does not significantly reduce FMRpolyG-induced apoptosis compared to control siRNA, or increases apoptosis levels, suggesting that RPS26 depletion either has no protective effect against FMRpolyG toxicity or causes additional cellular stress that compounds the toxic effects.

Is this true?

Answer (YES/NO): NO